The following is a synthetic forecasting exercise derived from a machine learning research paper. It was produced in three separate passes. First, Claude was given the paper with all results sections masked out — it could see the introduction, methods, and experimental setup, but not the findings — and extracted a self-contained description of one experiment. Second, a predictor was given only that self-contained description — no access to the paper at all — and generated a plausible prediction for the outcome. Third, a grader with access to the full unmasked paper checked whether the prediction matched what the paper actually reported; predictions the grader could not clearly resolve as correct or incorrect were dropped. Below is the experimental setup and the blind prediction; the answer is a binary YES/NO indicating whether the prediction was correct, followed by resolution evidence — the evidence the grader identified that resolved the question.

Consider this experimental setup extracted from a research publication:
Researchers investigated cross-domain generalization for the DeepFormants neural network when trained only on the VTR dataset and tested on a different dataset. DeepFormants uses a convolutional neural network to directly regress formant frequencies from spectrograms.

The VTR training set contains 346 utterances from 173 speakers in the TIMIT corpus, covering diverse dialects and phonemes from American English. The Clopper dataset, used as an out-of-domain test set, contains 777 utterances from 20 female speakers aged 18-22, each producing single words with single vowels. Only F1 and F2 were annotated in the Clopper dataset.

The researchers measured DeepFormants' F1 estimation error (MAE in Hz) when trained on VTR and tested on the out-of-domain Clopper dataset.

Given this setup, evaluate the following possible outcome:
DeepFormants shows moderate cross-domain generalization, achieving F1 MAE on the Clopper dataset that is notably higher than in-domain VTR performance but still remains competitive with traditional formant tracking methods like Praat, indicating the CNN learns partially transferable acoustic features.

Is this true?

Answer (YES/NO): NO